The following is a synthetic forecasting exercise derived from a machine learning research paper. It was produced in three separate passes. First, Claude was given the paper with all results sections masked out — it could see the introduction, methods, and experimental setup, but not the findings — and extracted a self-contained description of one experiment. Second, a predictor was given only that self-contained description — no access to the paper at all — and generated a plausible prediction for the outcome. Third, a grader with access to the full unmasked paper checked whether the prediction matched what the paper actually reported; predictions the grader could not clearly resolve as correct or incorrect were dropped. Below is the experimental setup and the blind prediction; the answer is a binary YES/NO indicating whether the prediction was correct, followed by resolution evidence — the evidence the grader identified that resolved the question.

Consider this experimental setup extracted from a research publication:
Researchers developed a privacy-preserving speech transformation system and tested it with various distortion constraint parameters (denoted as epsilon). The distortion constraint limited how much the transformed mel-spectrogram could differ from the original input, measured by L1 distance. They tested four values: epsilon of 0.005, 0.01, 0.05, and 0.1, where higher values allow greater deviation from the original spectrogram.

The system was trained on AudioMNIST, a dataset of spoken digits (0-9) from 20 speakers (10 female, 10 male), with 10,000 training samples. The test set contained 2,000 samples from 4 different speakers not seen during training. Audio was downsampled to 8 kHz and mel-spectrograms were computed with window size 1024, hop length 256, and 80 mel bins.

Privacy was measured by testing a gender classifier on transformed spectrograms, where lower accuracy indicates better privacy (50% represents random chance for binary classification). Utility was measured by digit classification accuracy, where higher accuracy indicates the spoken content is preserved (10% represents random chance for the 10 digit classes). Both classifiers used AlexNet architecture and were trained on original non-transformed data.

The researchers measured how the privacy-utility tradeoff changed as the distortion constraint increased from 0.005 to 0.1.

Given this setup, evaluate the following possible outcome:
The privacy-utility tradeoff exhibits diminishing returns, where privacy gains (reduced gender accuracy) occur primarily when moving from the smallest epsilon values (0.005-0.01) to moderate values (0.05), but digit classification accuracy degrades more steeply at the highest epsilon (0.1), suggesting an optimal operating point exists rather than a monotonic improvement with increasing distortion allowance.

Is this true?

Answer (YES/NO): NO